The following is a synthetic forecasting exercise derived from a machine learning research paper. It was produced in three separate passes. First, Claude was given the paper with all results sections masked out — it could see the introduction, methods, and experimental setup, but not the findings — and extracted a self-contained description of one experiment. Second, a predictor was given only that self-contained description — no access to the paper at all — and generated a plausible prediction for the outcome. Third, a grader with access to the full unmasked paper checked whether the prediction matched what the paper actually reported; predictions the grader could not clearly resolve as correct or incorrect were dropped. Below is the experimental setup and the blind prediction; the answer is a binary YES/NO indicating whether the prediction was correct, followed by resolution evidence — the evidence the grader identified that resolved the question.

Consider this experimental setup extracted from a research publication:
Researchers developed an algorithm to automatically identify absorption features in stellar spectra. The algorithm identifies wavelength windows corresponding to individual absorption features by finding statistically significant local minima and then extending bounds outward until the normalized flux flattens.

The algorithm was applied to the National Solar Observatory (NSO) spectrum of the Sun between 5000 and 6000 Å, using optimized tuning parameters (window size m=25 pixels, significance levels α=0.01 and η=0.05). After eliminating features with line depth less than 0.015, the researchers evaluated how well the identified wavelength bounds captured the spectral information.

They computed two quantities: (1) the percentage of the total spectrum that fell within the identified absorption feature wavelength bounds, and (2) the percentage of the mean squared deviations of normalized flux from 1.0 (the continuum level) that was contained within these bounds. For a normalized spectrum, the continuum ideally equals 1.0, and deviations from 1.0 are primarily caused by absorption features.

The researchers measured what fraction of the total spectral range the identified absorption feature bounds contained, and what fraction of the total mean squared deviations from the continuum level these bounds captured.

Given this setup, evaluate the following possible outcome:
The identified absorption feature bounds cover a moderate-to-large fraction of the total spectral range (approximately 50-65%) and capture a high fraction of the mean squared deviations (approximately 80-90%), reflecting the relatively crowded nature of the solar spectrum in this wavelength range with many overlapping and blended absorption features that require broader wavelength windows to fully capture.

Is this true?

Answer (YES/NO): NO